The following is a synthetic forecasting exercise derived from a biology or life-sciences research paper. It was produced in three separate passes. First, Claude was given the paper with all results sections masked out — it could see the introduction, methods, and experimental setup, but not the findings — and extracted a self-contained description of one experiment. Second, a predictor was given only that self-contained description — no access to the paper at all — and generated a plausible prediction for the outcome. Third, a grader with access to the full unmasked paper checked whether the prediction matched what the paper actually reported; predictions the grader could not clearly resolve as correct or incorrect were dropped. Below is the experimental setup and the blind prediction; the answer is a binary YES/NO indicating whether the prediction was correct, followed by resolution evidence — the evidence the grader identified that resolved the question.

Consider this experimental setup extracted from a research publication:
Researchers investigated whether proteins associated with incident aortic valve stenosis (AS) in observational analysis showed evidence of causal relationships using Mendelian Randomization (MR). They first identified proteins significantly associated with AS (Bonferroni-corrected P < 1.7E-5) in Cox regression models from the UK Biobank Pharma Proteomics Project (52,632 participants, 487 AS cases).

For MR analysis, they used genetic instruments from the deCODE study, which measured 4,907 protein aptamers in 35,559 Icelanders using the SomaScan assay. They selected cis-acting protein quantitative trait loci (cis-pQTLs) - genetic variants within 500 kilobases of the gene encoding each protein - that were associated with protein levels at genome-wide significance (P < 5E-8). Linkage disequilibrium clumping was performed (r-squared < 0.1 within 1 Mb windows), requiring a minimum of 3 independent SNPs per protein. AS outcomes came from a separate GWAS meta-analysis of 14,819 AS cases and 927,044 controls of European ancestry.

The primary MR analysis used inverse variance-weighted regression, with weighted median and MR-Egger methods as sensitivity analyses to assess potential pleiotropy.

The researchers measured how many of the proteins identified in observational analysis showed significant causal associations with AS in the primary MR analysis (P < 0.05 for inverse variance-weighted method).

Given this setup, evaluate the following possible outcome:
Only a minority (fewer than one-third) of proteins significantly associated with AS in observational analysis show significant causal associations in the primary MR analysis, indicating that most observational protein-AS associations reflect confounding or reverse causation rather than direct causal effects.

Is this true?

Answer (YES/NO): YES